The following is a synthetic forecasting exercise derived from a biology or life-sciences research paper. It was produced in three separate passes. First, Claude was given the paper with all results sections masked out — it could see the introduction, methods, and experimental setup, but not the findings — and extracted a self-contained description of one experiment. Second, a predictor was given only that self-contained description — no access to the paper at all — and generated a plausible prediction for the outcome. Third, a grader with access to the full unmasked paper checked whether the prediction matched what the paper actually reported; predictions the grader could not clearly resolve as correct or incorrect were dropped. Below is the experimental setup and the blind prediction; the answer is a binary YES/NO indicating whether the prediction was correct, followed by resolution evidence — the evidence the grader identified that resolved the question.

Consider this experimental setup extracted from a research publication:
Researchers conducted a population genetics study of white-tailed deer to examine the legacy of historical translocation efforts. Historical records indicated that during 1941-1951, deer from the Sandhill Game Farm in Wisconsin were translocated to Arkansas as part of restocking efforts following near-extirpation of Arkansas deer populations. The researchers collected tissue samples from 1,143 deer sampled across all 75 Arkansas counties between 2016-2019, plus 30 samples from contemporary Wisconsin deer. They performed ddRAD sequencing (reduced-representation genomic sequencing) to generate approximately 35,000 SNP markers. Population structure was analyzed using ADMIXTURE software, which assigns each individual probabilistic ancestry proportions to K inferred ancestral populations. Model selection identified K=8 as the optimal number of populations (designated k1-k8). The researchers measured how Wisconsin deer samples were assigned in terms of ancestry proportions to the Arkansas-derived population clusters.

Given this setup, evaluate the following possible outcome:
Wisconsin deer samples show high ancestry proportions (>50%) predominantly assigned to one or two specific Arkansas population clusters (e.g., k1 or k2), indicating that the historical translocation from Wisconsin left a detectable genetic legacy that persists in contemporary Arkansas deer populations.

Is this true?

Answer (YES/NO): YES